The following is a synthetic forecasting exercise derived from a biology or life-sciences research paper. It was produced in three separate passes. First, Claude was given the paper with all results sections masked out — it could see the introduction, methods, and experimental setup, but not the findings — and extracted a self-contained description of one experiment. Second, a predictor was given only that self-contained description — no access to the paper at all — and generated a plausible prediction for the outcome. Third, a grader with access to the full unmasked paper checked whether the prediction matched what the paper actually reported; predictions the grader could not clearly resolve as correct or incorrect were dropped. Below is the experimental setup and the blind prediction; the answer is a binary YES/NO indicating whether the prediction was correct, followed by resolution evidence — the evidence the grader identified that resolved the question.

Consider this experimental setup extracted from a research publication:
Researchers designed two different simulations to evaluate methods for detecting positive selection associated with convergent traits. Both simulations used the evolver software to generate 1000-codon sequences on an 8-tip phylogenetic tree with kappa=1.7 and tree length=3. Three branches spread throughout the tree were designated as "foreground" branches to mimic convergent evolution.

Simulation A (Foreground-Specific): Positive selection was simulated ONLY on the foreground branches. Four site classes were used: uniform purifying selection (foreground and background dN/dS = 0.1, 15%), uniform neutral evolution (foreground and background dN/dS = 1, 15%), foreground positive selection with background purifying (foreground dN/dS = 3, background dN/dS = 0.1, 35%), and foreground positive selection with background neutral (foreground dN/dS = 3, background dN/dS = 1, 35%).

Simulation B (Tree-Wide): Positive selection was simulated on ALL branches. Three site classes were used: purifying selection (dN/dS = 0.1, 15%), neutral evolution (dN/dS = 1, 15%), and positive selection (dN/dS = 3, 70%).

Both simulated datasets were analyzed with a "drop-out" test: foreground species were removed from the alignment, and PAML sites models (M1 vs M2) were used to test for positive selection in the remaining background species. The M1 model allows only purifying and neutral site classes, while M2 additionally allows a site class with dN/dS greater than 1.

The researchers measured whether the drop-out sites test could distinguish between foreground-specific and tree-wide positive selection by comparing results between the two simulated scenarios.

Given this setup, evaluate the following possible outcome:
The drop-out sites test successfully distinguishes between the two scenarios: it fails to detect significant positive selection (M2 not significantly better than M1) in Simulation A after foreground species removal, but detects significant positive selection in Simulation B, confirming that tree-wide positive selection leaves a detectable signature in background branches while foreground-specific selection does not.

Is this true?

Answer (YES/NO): YES